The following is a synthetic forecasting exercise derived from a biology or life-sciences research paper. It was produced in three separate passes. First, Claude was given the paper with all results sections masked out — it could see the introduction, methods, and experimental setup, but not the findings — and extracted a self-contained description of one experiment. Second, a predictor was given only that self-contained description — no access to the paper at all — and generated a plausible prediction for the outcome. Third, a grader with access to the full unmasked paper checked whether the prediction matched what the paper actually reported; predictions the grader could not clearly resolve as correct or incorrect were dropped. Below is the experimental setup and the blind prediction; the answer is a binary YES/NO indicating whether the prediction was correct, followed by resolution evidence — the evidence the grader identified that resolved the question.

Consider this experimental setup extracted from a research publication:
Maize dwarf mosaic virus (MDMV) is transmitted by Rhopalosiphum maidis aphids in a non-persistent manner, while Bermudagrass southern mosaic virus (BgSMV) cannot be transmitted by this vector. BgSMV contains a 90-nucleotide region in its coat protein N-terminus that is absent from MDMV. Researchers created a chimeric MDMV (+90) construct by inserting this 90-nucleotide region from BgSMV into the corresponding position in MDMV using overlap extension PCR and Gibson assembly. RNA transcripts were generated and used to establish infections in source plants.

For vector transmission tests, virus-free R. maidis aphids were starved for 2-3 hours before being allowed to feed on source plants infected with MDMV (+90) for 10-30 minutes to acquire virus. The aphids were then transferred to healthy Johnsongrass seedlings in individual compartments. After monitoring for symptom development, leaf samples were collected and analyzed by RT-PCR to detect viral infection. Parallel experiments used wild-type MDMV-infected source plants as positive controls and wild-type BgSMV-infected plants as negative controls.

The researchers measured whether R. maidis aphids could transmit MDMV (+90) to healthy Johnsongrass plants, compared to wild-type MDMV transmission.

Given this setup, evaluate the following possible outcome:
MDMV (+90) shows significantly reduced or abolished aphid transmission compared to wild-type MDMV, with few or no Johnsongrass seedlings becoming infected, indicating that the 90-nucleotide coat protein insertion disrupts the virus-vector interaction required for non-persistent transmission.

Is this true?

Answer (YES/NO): YES